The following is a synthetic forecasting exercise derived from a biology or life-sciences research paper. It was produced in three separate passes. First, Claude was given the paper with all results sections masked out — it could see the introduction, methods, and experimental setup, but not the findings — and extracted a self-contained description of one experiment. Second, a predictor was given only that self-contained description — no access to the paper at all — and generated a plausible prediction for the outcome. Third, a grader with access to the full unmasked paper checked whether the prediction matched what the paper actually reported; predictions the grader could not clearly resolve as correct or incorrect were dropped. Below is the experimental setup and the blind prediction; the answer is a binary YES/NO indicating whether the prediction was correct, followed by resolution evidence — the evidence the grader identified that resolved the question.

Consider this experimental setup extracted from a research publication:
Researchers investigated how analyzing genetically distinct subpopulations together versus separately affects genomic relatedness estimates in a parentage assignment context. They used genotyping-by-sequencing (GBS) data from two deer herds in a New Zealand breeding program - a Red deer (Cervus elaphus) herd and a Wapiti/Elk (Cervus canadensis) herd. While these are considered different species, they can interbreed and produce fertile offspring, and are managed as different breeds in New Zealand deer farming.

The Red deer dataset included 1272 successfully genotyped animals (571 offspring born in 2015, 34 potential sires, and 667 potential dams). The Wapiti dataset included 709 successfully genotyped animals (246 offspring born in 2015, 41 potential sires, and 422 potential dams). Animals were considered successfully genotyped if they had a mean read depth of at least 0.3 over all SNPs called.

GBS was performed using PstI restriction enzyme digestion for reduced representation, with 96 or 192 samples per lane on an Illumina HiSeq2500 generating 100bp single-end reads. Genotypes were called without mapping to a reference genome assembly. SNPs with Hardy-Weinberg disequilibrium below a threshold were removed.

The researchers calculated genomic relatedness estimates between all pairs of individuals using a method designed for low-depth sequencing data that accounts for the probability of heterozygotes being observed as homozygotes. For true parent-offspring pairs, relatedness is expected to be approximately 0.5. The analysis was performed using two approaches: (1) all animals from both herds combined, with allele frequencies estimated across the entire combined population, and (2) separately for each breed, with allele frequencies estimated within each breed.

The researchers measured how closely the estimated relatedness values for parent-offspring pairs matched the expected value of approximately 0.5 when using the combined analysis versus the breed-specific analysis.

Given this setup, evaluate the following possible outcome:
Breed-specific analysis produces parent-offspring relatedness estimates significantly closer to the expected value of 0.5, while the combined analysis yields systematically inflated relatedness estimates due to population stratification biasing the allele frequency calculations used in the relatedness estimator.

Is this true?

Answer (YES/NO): YES